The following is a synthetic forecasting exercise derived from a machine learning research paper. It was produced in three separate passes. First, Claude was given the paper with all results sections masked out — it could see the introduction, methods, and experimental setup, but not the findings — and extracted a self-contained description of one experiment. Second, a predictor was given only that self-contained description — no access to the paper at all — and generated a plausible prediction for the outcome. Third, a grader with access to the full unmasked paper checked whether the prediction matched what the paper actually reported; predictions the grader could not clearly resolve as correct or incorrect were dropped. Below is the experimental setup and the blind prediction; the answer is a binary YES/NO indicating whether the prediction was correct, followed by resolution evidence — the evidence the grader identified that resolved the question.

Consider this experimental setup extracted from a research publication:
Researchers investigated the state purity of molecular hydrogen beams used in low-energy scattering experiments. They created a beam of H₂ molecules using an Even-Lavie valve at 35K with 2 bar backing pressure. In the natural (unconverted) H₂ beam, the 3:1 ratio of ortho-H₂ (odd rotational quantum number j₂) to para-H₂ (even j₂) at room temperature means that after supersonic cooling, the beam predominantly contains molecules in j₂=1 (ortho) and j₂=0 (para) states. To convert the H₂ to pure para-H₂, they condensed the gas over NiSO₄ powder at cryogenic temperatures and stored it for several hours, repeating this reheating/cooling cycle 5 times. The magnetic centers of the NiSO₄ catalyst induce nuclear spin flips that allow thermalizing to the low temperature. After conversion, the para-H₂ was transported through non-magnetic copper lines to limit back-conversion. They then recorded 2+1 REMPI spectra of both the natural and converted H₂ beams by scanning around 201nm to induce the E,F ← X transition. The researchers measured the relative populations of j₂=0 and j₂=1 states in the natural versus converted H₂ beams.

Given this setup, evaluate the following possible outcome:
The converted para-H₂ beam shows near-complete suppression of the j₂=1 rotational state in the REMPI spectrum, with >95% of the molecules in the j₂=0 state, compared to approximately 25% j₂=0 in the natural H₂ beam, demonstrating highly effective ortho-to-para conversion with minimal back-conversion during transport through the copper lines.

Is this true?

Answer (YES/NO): YES